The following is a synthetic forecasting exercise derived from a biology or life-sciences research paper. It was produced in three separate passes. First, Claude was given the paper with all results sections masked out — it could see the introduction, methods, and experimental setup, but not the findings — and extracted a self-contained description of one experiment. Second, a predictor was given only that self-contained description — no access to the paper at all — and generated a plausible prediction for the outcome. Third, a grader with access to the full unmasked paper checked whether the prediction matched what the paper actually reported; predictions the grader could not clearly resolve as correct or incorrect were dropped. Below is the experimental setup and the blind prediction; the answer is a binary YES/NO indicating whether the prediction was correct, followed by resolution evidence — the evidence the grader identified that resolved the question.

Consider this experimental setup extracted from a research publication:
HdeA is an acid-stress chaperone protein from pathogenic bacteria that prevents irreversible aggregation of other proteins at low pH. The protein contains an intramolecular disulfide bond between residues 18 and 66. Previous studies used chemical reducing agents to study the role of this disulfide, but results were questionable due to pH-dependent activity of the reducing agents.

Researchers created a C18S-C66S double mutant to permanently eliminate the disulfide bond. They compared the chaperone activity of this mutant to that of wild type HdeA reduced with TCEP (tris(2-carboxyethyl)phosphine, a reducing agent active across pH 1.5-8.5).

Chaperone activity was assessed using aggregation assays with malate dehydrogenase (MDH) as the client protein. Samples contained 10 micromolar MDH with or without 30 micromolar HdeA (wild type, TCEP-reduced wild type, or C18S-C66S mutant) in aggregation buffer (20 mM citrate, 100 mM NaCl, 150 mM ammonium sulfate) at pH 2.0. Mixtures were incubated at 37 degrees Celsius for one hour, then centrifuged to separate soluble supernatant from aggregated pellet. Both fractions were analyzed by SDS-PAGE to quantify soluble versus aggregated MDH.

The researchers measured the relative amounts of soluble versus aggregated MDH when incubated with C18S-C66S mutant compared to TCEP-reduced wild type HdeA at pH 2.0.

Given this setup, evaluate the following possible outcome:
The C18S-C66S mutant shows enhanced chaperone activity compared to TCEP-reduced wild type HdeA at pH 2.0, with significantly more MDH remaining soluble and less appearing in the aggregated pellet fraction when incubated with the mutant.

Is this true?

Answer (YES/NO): YES